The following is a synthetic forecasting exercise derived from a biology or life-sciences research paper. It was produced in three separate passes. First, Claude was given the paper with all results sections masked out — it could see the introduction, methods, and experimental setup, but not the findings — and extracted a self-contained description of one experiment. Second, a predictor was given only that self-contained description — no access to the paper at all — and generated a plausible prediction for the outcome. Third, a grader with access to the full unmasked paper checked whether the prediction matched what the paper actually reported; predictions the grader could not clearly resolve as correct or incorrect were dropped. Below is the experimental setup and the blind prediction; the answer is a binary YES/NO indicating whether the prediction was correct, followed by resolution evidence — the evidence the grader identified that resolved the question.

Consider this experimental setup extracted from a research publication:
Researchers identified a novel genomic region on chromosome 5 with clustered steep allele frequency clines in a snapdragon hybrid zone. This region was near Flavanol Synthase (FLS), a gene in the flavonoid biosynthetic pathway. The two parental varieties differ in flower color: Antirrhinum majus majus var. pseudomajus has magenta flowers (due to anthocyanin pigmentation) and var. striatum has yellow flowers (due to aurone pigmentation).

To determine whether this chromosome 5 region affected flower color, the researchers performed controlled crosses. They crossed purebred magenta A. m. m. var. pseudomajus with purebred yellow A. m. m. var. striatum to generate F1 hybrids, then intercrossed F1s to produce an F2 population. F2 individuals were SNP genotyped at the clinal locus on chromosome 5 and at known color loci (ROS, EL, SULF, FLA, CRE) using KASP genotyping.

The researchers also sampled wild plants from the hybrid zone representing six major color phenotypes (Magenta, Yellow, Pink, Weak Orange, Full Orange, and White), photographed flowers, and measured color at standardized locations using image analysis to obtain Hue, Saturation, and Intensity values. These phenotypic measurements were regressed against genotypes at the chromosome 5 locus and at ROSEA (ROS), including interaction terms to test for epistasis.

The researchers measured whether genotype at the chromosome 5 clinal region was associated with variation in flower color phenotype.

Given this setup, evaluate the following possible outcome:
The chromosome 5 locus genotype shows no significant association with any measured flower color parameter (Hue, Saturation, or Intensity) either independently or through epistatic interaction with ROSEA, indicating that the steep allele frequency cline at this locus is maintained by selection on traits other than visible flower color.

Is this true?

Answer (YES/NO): NO